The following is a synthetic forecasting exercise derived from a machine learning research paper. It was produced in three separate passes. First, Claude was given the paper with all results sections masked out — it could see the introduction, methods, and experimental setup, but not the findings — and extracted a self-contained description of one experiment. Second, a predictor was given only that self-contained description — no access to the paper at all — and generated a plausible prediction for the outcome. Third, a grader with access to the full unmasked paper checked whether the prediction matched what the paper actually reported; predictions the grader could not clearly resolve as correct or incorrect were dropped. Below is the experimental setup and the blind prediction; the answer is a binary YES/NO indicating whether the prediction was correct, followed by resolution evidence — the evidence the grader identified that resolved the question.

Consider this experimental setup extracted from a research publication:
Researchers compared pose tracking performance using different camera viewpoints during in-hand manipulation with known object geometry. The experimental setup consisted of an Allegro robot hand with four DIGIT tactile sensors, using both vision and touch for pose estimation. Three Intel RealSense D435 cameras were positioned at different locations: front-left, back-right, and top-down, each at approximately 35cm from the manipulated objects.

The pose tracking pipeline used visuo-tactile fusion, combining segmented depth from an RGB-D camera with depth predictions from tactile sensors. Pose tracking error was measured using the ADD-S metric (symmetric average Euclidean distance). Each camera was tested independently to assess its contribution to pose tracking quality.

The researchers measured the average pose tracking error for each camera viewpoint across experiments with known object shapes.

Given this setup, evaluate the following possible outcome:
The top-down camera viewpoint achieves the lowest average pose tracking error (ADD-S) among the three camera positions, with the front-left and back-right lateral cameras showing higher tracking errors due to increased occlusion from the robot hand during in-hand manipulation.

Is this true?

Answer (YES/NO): NO